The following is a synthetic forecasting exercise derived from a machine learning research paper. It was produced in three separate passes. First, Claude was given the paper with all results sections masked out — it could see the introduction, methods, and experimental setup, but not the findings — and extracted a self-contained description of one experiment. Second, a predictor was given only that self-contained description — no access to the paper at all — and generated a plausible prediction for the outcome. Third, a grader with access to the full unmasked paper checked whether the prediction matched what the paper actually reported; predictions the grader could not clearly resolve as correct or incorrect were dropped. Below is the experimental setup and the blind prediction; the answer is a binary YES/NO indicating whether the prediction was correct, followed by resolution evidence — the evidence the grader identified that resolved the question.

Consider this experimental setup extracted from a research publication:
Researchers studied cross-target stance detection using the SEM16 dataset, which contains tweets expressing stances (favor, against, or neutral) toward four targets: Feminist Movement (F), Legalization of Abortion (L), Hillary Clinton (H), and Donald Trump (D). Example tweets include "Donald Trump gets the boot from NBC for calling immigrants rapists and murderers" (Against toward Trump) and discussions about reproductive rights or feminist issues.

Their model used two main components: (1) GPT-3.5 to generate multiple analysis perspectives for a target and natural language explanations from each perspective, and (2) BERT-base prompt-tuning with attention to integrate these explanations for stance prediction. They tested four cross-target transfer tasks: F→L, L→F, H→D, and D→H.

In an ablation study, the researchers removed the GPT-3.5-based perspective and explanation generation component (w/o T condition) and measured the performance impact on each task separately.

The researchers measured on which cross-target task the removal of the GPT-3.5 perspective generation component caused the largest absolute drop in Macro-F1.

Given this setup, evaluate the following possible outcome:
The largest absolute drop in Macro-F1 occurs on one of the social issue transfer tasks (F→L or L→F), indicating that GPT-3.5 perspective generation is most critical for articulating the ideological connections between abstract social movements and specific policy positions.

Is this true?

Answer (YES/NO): YES